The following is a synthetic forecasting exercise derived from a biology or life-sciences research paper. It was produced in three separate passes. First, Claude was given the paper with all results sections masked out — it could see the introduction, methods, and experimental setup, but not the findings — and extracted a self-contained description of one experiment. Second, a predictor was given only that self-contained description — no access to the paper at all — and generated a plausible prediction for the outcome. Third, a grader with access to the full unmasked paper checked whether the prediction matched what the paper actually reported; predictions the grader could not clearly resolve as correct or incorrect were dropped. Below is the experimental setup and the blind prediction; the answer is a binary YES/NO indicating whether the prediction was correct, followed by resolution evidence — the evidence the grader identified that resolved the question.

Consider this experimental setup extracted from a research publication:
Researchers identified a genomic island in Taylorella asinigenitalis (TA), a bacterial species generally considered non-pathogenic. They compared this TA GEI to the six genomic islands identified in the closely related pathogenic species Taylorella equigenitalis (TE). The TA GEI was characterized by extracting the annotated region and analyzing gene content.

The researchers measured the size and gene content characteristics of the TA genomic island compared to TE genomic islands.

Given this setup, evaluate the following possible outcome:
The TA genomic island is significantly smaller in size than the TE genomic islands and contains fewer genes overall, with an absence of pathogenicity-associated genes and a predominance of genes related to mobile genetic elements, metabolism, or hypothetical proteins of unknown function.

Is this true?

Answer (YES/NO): NO